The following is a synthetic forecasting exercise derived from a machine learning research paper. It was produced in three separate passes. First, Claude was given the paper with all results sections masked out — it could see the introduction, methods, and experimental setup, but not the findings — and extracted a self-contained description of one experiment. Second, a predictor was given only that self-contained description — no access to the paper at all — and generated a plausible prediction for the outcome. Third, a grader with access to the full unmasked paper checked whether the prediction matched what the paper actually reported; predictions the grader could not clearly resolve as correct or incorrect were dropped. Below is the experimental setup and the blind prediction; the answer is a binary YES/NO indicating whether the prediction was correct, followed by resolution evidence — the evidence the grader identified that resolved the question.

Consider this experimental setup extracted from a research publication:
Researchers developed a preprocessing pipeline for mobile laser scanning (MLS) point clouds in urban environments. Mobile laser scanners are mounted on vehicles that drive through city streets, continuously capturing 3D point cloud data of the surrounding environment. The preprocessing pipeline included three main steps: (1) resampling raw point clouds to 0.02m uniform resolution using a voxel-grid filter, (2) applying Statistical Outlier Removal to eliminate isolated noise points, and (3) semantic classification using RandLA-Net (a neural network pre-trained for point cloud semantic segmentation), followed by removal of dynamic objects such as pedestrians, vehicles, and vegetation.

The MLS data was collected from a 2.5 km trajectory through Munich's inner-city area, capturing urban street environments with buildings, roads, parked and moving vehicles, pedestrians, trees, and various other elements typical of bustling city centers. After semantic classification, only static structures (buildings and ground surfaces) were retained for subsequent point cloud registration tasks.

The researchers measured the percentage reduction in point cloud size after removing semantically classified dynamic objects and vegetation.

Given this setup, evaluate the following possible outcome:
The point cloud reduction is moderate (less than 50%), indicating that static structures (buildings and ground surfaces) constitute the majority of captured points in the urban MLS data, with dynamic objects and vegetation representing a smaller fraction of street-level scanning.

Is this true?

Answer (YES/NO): NO